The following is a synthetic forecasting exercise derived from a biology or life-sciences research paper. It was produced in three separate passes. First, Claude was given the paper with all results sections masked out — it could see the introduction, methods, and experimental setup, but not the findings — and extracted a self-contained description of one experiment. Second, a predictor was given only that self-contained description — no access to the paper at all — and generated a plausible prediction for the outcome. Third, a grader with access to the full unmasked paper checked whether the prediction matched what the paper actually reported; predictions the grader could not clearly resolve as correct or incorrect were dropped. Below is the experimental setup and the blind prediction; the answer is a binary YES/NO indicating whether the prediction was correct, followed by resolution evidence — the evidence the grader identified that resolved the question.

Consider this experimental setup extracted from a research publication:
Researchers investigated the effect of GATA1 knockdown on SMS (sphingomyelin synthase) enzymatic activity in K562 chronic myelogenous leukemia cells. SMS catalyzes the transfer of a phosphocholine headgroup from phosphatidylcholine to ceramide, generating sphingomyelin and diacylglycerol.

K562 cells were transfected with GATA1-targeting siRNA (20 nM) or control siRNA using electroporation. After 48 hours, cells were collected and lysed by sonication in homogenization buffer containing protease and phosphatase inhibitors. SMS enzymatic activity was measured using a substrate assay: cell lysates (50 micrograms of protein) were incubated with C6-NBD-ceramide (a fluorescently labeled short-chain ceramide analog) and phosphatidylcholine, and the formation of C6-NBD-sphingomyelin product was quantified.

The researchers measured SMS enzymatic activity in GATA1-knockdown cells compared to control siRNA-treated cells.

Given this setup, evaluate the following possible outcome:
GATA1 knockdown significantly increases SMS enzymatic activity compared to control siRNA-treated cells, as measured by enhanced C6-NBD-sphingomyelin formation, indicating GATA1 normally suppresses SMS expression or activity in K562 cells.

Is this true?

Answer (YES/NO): NO